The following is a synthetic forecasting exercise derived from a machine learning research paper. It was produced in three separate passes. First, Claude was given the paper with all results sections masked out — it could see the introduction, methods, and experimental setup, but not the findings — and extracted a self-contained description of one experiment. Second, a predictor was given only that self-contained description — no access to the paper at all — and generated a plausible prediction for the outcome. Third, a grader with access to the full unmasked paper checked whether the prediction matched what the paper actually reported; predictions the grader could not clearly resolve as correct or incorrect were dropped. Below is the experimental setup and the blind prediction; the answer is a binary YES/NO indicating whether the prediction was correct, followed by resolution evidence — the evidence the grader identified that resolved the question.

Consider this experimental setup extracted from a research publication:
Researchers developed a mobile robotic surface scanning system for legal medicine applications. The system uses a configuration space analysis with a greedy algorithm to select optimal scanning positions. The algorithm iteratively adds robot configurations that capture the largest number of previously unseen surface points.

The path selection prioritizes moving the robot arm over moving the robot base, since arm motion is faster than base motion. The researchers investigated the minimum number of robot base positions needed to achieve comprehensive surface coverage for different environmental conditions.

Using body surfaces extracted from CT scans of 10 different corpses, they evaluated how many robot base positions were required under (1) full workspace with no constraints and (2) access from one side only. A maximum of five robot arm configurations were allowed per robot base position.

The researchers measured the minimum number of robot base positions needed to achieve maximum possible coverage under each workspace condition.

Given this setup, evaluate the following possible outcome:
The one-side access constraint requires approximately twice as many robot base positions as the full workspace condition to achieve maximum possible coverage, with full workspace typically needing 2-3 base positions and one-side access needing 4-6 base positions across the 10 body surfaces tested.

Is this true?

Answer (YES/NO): NO